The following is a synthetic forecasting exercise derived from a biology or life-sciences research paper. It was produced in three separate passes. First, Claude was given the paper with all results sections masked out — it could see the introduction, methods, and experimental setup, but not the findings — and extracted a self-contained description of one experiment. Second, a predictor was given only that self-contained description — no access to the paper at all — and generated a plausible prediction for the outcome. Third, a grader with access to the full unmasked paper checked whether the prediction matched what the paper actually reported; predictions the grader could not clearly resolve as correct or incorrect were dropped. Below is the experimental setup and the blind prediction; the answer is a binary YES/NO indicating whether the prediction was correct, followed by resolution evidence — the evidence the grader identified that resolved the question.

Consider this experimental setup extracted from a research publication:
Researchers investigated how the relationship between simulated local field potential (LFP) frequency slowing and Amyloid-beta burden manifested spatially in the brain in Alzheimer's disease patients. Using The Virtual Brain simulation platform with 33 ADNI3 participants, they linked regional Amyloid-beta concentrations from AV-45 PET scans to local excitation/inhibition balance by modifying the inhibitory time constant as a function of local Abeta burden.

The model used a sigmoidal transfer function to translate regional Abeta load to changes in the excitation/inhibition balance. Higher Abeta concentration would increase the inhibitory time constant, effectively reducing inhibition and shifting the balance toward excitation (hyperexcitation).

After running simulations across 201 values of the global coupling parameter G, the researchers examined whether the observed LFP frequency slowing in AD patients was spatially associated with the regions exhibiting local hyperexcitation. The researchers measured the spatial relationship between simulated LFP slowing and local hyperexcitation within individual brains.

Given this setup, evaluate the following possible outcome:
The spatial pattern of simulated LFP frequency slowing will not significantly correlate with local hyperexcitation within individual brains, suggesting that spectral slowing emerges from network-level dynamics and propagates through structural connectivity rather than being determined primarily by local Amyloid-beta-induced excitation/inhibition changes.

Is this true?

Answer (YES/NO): NO